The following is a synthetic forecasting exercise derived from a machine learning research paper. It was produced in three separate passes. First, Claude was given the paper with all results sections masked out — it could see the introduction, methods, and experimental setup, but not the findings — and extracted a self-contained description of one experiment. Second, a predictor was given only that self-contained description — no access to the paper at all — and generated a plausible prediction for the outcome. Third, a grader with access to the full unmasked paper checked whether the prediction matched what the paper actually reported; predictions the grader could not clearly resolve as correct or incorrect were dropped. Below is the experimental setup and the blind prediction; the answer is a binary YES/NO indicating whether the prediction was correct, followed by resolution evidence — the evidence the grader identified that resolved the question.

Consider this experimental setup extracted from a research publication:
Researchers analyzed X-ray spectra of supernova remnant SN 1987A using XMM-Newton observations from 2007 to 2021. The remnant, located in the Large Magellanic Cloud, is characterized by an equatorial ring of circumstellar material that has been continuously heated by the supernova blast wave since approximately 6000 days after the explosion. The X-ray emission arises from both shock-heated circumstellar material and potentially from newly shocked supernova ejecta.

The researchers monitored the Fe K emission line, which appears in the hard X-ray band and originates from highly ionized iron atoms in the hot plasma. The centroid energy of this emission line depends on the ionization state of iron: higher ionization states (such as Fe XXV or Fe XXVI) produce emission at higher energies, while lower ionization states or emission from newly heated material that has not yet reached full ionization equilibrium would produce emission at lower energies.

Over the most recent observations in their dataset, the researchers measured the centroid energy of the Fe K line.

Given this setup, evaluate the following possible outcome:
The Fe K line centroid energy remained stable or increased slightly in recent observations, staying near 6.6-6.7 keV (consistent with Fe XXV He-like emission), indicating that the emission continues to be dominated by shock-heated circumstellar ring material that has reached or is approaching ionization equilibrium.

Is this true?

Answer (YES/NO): NO